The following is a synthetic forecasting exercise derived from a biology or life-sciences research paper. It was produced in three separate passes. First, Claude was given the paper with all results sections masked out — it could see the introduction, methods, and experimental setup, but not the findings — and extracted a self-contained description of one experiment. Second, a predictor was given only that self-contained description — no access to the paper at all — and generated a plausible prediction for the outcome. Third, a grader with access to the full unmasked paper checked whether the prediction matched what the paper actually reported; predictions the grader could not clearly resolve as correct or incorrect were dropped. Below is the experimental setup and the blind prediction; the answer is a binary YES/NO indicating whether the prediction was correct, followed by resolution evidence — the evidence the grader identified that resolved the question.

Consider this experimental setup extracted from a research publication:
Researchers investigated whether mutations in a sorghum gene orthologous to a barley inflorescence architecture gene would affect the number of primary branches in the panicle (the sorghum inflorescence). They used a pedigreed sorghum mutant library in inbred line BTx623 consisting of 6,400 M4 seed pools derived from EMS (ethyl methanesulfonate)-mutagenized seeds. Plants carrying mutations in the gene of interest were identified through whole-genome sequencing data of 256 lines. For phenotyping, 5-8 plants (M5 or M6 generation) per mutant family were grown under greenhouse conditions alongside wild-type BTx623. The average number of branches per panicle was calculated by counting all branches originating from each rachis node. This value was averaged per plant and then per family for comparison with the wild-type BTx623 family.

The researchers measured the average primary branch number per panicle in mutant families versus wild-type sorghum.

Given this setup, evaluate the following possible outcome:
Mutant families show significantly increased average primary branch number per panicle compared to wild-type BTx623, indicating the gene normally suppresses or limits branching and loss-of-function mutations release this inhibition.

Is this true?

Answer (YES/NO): NO